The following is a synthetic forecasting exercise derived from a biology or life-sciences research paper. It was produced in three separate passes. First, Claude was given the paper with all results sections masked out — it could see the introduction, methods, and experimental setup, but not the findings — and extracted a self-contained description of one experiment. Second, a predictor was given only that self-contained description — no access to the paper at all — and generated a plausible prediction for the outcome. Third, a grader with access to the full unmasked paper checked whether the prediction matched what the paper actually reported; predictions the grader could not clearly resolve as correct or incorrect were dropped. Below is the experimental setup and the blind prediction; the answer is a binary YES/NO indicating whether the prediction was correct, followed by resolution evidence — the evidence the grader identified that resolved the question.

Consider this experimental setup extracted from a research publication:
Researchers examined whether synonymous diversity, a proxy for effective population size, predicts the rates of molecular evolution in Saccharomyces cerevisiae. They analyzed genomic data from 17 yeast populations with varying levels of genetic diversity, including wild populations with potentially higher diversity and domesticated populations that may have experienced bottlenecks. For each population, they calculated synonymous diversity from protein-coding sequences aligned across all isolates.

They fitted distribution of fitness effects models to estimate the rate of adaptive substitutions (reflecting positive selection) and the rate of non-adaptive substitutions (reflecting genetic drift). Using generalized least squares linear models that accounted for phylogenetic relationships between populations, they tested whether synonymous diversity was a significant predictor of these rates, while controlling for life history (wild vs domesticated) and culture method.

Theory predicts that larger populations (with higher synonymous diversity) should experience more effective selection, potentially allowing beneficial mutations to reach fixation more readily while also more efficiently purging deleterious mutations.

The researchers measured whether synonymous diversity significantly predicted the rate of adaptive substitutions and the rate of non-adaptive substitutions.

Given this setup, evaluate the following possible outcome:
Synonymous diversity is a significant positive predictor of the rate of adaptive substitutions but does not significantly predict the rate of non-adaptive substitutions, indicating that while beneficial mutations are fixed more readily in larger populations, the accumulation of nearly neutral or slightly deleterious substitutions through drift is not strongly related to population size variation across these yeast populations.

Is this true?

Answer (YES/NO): NO